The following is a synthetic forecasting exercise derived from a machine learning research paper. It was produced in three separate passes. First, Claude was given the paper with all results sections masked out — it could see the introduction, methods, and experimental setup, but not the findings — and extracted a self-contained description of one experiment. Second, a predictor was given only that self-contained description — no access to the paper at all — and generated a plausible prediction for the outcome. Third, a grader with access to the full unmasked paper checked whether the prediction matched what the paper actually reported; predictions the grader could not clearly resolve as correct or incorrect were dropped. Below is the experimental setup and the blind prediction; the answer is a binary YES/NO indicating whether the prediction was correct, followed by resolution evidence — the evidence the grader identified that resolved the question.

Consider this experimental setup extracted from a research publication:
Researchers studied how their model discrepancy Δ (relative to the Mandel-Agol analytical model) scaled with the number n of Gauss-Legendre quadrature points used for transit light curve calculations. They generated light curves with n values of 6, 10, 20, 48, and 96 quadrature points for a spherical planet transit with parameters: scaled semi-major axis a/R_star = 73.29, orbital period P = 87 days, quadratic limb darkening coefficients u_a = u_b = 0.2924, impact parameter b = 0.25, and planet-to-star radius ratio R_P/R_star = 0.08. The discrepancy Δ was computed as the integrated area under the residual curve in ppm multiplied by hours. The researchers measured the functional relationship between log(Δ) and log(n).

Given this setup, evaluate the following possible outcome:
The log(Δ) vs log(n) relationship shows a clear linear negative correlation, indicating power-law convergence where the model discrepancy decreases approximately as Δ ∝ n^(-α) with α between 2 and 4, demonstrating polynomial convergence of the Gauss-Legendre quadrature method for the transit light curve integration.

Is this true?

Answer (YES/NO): NO